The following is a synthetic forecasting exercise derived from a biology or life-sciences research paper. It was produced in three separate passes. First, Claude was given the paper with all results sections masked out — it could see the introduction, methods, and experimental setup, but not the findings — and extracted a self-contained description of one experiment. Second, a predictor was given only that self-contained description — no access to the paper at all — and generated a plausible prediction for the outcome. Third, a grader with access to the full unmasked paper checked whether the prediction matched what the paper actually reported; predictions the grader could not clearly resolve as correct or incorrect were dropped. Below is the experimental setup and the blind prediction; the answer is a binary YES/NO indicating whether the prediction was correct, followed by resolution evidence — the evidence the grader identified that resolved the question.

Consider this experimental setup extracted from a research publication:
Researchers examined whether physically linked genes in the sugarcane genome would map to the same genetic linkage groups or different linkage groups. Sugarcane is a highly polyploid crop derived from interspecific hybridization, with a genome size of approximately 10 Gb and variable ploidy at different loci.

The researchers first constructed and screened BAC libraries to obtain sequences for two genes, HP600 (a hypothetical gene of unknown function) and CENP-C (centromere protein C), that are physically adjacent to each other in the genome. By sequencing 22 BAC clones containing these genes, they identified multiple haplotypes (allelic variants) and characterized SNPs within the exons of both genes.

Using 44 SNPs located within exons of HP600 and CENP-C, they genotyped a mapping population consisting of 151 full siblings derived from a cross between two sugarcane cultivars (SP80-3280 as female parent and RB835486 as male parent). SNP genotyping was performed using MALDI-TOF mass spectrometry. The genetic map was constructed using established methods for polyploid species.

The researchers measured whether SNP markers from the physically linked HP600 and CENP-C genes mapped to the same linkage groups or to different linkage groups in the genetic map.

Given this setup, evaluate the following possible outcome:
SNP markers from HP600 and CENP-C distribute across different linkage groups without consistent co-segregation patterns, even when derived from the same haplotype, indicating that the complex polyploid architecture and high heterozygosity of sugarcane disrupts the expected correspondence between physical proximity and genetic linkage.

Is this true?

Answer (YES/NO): NO